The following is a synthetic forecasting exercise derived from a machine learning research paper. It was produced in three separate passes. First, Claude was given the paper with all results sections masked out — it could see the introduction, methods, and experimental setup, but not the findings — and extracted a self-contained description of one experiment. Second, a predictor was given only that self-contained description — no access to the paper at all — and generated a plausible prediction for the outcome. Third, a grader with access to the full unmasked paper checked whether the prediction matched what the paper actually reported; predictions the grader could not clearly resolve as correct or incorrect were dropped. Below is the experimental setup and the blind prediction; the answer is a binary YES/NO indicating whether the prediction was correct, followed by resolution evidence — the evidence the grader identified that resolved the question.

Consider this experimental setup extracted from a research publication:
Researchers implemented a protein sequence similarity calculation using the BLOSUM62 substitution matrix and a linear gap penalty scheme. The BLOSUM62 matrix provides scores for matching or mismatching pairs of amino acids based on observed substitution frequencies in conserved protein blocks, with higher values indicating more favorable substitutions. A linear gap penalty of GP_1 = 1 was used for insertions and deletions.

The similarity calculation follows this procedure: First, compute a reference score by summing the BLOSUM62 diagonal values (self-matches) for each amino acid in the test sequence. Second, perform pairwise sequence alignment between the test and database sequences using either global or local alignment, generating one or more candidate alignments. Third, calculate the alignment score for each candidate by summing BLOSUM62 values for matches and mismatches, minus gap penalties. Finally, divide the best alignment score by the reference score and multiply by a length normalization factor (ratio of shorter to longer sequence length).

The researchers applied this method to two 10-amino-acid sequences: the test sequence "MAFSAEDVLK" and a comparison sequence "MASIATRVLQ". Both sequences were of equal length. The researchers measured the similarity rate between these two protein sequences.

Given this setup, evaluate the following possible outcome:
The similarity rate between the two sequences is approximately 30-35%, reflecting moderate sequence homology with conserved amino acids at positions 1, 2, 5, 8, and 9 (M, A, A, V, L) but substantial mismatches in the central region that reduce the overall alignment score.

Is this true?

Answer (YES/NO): NO